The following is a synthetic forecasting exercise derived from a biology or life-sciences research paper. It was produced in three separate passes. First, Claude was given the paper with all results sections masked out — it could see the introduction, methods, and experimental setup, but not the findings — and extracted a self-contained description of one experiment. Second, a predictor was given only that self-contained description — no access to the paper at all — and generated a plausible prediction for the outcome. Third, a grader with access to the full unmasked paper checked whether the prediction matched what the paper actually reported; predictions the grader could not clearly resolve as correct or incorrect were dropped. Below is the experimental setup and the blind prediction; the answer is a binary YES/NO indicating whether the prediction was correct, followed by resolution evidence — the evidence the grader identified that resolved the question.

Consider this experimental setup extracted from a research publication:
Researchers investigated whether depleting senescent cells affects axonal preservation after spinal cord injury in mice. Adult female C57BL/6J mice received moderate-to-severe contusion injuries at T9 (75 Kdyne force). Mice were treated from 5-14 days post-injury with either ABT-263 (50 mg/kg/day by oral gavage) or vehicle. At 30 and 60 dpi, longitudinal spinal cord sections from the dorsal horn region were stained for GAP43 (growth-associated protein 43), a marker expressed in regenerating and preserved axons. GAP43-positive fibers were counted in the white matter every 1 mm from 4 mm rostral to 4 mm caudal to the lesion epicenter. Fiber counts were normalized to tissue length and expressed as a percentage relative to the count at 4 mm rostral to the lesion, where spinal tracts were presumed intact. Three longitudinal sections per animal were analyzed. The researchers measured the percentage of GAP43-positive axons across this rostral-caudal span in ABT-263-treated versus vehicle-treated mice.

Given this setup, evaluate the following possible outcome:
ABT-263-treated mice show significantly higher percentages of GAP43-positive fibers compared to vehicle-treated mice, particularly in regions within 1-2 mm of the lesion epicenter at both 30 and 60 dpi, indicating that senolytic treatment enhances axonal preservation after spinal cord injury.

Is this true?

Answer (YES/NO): NO